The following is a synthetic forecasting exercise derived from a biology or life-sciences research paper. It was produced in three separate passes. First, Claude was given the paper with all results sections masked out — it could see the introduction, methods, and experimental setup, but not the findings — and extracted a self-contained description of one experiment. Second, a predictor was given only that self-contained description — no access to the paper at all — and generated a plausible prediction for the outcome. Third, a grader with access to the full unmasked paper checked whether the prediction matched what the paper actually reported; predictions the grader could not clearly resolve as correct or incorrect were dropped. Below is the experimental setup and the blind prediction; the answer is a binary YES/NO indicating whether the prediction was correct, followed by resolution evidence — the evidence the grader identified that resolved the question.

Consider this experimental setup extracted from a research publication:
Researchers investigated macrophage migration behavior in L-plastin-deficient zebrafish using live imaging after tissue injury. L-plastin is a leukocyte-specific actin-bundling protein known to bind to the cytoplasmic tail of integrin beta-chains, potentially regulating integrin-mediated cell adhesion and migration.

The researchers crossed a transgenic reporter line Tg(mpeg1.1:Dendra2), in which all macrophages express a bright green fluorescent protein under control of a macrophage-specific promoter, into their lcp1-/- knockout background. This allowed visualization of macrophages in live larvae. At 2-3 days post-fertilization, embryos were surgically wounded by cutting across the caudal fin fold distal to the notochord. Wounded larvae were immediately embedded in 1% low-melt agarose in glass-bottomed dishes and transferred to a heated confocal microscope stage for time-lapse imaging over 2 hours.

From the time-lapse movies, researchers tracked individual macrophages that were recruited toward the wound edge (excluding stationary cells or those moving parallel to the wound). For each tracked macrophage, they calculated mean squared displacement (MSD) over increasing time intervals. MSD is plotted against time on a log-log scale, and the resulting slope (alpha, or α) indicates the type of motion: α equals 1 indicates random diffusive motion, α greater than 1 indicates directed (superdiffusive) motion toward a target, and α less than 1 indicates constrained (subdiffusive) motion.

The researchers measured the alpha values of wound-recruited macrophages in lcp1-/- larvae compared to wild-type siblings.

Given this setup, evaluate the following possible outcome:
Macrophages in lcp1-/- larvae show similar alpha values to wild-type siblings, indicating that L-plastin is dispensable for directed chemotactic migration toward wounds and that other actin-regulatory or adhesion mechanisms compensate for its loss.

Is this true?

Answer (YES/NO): NO